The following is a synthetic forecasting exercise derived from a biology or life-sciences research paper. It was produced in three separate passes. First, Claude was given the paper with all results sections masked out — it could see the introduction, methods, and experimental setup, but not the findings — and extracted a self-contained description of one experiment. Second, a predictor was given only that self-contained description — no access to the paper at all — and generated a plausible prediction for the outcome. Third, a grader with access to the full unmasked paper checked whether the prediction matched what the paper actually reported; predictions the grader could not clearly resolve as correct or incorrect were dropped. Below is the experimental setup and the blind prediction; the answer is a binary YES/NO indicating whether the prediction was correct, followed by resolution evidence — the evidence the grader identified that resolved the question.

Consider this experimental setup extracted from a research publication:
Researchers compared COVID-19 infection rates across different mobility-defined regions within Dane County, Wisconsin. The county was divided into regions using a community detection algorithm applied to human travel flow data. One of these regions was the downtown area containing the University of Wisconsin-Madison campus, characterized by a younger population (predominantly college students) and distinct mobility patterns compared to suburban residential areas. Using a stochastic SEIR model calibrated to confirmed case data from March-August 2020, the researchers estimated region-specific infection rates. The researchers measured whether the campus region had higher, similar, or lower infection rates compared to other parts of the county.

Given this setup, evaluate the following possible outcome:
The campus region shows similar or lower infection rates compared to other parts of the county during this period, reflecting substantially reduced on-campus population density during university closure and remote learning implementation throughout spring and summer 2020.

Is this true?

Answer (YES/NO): NO